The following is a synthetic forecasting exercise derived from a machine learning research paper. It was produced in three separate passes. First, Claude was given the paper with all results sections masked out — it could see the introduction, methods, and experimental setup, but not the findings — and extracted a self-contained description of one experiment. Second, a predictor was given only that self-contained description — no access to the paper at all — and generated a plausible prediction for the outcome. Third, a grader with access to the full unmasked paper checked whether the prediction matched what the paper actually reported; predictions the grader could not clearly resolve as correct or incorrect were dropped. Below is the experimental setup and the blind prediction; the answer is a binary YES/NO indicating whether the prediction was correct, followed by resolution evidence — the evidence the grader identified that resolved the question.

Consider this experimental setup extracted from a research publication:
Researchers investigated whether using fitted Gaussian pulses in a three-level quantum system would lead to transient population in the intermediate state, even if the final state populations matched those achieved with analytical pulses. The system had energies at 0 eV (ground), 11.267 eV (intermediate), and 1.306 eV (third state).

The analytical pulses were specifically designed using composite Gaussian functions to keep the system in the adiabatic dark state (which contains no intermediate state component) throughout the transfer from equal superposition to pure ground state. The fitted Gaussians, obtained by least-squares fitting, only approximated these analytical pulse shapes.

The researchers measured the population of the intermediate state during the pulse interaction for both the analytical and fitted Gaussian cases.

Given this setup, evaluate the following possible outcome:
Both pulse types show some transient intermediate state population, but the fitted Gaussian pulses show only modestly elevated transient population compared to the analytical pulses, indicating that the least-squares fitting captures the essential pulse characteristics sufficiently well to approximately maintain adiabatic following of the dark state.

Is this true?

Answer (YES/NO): YES